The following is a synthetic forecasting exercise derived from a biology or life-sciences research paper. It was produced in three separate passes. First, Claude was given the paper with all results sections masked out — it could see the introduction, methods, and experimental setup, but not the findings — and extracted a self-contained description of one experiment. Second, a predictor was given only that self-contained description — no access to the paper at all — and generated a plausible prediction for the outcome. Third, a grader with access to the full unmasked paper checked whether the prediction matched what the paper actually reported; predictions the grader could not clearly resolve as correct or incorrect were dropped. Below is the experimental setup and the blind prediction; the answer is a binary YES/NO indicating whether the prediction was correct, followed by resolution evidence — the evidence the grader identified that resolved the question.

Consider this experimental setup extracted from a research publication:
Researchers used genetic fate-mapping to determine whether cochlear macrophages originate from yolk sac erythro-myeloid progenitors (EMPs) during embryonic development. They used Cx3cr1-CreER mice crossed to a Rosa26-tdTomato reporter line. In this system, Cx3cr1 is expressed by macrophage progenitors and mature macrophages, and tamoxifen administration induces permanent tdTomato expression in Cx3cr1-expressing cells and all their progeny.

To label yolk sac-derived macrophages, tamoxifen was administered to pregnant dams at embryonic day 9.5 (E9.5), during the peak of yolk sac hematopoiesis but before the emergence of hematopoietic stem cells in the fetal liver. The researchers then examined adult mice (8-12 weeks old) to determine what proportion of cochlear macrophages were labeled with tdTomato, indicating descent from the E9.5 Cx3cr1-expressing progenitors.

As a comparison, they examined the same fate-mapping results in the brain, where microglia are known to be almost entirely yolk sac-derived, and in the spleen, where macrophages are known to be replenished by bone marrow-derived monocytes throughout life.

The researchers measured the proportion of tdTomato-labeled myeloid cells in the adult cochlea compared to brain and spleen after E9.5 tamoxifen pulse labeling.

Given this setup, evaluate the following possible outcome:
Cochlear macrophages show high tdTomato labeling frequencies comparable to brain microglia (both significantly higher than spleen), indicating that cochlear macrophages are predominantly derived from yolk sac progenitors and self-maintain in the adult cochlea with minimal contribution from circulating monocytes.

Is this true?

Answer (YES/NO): NO